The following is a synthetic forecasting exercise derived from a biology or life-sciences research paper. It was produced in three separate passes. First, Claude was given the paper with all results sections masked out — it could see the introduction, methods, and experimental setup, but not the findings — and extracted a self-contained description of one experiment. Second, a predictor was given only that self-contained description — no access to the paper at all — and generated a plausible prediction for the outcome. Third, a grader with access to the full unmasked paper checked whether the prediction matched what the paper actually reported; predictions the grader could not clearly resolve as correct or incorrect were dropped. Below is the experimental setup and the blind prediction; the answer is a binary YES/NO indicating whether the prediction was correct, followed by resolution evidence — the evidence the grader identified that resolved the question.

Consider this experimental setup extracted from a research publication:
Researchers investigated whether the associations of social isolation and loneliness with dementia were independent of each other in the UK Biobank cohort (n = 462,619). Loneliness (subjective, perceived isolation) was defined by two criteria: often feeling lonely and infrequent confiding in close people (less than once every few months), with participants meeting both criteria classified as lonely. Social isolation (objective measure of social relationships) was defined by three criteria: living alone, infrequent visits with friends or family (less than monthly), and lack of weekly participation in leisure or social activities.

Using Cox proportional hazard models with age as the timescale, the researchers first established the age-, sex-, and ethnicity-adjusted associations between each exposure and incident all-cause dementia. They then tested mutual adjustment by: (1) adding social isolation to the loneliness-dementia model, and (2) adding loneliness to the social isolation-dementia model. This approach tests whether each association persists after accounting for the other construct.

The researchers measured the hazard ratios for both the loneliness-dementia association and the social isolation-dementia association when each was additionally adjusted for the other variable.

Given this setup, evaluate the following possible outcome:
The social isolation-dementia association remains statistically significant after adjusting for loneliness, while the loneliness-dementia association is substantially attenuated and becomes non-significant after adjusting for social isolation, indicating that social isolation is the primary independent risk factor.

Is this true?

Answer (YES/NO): NO